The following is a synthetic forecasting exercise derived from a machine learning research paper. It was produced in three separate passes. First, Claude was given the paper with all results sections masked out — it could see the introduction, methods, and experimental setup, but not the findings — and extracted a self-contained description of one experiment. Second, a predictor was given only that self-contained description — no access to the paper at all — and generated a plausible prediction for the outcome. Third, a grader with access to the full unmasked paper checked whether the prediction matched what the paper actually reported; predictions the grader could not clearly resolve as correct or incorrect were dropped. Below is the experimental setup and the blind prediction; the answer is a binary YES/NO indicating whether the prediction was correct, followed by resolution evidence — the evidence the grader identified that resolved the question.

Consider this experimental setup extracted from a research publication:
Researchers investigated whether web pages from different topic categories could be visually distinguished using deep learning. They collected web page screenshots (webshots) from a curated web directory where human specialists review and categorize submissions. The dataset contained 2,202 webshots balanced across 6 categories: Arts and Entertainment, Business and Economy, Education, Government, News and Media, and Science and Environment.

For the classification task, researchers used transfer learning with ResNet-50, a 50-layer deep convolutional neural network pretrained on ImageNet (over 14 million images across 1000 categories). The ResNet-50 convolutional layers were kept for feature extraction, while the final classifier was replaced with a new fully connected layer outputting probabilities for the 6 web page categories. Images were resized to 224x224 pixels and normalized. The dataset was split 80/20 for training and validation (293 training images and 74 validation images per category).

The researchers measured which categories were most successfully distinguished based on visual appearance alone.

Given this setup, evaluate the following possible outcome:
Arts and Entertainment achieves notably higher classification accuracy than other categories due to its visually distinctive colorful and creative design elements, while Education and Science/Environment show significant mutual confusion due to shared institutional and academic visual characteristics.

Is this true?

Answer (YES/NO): NO